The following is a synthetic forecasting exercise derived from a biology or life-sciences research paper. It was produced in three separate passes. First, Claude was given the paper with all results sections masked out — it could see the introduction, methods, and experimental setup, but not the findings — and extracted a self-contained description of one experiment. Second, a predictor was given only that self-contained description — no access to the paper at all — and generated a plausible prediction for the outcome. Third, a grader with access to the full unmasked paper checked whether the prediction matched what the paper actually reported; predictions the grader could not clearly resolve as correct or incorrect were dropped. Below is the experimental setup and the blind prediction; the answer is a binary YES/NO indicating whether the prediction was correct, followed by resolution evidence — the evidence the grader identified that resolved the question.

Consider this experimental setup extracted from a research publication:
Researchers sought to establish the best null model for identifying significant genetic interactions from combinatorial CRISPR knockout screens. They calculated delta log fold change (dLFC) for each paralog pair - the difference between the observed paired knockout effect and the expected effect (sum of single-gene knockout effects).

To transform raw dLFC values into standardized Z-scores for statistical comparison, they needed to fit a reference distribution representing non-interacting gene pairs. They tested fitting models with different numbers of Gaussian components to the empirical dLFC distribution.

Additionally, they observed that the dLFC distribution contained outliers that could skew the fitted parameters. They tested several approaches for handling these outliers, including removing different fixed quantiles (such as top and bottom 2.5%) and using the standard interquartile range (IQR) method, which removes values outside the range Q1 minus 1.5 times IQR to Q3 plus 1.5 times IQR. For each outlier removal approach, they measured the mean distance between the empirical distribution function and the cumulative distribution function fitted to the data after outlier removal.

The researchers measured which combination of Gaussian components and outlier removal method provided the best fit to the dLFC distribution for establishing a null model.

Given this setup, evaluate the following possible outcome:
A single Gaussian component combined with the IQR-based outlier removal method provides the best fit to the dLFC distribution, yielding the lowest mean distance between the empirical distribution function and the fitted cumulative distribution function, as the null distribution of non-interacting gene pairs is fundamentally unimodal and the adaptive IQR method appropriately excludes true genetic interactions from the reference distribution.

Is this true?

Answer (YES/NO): YES